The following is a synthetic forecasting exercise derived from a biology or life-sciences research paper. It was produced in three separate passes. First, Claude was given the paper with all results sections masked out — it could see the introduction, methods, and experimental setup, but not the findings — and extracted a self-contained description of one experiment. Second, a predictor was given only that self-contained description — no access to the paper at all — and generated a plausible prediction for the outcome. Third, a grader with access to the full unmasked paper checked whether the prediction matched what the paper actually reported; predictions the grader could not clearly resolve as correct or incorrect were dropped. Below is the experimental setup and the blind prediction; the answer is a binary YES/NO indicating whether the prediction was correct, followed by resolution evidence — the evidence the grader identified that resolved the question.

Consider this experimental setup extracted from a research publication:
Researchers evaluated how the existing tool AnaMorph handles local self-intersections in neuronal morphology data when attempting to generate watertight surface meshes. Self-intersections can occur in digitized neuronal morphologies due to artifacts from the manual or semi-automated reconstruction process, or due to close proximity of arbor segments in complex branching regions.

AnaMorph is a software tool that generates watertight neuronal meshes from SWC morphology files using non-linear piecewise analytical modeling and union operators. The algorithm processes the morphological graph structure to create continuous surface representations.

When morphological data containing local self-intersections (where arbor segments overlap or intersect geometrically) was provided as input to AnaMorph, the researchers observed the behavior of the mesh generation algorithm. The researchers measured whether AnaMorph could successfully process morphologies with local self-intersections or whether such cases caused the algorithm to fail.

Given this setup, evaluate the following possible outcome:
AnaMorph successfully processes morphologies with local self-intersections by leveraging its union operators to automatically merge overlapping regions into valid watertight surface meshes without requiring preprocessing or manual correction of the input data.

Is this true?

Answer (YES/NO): NO